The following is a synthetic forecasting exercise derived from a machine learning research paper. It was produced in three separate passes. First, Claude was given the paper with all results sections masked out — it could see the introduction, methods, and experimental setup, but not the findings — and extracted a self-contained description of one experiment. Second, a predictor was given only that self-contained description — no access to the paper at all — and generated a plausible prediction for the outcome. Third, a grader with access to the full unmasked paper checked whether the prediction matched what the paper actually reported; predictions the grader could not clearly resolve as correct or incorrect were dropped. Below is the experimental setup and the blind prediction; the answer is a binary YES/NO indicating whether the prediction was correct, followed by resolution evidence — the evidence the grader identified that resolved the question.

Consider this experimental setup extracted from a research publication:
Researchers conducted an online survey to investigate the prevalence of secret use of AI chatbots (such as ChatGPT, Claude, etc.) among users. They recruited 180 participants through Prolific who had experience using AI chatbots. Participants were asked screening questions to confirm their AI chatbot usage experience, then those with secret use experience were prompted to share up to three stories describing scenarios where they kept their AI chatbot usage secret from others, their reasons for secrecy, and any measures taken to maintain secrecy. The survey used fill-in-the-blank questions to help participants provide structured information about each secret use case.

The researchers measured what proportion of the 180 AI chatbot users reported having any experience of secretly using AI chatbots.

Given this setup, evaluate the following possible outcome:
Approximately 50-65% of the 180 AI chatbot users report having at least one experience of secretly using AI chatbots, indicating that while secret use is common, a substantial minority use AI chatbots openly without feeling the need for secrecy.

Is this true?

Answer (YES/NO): YES